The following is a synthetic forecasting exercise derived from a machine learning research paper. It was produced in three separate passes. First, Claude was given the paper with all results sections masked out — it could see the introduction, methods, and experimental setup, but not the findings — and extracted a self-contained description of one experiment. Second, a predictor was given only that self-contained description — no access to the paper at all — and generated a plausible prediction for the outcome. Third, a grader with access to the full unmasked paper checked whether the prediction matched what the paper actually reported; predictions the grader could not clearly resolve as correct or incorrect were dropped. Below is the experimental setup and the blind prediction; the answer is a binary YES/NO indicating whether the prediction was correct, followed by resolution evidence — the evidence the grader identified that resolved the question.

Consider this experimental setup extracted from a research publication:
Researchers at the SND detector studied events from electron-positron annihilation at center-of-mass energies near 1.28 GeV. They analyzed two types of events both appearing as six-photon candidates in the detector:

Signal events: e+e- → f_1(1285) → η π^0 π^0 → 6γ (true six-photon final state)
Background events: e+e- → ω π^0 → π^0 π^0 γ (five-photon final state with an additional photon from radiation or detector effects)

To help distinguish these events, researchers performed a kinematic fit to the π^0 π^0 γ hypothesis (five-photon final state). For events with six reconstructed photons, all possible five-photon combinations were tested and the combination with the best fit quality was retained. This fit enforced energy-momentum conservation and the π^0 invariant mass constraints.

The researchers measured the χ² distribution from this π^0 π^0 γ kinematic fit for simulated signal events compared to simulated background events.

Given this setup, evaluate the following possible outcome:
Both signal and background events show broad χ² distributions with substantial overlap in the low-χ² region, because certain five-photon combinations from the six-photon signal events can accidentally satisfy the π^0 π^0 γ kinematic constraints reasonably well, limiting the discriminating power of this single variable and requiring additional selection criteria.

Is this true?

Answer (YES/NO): NO